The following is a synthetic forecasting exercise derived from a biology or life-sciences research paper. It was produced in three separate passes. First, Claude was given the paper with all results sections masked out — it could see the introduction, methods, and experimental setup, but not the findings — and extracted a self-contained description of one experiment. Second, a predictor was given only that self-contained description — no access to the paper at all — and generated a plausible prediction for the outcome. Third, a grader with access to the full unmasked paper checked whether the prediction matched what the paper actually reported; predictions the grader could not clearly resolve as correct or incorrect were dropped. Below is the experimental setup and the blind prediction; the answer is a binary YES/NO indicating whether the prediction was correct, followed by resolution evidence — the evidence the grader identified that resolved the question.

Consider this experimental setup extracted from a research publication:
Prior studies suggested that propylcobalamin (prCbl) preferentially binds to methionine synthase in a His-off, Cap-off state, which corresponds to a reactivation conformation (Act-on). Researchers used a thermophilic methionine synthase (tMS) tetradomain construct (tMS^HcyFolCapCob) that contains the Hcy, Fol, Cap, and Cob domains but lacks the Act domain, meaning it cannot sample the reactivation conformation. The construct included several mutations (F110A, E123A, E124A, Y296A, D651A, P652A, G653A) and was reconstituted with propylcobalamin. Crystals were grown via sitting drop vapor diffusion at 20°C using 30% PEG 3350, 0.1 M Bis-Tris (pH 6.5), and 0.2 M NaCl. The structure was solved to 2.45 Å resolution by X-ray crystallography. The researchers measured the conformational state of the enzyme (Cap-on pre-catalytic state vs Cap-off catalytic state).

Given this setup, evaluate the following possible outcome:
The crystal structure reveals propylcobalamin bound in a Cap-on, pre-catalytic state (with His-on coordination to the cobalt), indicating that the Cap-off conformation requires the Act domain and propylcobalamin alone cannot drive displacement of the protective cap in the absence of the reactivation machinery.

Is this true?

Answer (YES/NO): YES